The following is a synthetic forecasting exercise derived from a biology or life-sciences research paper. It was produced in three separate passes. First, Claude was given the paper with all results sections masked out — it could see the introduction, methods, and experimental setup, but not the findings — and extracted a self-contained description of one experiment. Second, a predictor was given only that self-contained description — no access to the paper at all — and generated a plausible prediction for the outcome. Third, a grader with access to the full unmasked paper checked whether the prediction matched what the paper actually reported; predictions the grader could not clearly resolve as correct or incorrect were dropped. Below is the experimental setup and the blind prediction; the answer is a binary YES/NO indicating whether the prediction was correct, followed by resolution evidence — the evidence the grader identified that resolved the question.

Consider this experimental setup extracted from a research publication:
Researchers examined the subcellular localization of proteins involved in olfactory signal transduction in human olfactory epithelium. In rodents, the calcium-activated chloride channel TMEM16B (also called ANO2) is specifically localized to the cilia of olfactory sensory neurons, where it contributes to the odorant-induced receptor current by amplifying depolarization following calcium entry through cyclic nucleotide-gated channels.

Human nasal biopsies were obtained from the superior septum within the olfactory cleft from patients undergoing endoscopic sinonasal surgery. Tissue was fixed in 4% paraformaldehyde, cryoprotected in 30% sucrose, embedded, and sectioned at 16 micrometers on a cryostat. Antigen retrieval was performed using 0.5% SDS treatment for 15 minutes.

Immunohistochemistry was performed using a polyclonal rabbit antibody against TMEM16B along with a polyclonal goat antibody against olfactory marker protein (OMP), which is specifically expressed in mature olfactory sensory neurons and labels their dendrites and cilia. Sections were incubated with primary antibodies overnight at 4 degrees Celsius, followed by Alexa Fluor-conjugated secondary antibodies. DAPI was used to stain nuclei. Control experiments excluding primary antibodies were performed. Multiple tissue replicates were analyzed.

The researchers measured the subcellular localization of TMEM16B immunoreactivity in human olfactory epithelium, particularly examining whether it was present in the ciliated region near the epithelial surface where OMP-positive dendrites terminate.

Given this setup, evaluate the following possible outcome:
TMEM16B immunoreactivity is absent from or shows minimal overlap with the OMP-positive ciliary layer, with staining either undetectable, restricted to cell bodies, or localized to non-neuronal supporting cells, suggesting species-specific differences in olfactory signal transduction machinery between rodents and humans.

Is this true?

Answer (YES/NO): NO